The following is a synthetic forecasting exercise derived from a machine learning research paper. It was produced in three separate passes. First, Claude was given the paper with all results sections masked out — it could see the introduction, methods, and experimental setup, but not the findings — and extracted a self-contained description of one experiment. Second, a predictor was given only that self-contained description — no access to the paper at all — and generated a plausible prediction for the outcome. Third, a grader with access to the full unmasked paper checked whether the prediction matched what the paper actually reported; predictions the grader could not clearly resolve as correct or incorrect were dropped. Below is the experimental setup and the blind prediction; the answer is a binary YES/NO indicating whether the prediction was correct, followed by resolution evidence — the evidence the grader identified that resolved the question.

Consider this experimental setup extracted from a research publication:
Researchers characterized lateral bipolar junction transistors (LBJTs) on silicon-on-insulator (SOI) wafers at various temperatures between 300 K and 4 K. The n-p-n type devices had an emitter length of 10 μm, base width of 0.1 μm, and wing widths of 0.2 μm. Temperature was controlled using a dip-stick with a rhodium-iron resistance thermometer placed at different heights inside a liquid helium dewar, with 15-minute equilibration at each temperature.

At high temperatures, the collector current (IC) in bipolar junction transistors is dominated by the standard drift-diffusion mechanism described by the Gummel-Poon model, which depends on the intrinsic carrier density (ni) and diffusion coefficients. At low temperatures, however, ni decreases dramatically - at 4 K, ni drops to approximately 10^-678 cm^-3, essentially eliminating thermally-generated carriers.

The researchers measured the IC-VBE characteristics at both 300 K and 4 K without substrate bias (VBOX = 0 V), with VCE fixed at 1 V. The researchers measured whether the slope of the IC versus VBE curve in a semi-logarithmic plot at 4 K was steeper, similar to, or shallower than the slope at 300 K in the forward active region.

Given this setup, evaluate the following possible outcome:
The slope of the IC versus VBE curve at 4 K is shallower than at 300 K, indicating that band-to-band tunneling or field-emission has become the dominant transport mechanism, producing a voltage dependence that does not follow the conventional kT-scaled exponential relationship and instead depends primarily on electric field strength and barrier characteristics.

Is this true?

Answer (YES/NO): NO